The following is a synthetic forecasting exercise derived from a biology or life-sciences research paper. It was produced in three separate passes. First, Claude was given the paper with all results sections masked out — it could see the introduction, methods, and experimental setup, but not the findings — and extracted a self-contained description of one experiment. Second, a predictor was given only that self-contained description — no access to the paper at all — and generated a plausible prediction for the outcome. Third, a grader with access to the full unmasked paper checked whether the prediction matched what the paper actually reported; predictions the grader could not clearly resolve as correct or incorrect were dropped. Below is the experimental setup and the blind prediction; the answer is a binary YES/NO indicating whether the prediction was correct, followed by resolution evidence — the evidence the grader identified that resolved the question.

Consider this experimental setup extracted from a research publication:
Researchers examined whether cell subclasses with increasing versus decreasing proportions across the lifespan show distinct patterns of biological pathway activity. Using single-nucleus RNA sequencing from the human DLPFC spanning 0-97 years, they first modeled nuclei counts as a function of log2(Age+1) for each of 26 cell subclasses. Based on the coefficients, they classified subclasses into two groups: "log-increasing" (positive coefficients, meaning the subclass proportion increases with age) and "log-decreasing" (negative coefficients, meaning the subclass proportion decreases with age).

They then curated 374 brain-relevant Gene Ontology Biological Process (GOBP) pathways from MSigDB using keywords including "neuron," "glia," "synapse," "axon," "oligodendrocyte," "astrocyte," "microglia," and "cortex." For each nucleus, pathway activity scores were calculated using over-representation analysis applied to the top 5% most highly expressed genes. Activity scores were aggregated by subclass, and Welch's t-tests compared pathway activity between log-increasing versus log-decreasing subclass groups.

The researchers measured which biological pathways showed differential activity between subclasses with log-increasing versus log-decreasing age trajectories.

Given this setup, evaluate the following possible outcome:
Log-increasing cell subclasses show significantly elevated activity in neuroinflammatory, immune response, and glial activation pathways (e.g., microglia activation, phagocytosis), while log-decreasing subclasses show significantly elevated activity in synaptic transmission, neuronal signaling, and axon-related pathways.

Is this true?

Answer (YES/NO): NO